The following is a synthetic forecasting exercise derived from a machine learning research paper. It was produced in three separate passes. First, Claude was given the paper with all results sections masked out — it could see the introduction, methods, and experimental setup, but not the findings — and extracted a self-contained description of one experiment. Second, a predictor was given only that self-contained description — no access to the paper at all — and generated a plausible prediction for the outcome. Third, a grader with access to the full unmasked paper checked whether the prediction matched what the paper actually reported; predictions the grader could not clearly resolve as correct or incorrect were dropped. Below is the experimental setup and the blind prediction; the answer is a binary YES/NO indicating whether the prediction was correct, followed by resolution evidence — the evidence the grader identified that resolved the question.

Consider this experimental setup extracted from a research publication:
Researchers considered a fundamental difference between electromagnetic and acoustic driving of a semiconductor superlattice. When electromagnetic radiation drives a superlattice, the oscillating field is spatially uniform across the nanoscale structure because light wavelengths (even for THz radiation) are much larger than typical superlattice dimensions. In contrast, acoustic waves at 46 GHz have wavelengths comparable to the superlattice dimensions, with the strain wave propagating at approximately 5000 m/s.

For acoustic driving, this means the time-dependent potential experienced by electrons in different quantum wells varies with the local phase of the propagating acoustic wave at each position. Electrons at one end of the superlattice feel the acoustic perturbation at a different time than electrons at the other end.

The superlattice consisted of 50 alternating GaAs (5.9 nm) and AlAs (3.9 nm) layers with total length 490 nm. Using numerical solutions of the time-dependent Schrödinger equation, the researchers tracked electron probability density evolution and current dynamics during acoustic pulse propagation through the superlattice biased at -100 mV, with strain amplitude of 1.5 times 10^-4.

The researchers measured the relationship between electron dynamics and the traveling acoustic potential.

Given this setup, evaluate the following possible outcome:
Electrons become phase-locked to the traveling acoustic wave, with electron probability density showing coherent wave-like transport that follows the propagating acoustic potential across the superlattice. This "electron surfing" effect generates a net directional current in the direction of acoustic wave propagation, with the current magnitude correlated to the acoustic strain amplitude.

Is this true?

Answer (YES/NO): NO